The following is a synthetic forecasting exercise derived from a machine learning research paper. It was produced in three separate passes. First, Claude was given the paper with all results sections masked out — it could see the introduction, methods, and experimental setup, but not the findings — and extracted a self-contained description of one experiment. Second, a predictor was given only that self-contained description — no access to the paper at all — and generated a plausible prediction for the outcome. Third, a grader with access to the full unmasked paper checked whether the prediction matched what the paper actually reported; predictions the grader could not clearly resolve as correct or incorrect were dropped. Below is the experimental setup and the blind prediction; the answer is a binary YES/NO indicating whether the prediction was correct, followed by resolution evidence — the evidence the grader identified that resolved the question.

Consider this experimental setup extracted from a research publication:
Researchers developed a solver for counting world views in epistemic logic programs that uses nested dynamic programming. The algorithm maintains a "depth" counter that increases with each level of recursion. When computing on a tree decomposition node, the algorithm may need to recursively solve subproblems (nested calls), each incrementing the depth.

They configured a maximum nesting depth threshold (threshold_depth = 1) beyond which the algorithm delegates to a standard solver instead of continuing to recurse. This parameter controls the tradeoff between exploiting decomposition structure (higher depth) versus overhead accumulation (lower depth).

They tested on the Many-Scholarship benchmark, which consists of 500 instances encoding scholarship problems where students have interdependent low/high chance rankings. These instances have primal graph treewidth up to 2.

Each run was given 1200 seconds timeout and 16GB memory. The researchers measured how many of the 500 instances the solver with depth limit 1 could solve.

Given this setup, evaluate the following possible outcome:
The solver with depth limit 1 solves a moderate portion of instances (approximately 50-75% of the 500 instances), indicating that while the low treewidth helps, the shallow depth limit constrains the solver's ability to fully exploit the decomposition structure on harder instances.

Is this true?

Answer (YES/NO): YES